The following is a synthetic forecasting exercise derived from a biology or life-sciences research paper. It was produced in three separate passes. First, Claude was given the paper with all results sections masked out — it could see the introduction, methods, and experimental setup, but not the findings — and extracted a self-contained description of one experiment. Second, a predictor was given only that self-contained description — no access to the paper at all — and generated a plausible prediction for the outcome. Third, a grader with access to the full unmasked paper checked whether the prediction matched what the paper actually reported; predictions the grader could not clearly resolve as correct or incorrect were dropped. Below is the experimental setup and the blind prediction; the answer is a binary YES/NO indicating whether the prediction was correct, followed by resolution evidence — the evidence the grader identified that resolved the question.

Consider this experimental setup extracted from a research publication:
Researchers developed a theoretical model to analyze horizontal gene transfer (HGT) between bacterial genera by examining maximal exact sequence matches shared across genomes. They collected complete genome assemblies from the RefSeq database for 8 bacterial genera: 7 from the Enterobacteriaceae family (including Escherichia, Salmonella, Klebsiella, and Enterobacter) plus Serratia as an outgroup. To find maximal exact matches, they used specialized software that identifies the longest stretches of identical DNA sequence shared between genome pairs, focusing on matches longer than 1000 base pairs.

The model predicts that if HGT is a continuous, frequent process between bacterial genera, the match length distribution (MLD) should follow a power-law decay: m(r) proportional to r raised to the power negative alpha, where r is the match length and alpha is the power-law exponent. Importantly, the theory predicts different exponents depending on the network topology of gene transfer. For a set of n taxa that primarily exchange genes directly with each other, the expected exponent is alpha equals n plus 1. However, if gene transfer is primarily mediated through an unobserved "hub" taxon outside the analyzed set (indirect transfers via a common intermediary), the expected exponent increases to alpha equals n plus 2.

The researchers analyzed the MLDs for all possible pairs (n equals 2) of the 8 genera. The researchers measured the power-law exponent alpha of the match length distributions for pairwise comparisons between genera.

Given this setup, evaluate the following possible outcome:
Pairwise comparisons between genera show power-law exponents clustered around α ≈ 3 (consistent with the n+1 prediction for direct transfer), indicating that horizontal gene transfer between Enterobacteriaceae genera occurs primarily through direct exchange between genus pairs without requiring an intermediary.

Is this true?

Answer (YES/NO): YES